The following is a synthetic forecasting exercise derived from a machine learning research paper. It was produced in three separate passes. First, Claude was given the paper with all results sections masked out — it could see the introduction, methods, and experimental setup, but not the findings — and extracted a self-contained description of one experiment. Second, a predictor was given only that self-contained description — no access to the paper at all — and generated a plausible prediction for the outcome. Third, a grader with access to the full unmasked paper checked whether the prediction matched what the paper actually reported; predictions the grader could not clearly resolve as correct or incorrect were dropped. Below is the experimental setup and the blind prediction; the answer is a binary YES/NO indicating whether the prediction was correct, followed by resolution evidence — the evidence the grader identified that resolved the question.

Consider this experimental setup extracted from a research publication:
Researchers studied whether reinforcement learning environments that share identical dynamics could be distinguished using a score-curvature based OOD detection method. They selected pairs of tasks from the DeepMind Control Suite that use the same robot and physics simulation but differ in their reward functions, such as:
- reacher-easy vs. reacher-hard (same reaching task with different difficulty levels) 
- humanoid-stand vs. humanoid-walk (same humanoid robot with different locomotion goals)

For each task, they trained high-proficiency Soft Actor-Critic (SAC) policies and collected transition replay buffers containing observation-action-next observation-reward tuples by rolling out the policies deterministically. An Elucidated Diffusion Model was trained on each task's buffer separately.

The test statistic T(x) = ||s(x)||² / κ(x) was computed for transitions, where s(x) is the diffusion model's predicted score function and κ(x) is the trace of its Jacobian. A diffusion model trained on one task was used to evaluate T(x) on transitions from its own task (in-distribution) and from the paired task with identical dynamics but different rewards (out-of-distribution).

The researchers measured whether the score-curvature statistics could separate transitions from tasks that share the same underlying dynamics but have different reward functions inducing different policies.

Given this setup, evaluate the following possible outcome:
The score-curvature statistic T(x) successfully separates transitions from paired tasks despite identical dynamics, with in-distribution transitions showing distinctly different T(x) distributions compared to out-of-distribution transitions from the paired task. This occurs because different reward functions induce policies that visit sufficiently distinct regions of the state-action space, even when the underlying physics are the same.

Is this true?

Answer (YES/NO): YES